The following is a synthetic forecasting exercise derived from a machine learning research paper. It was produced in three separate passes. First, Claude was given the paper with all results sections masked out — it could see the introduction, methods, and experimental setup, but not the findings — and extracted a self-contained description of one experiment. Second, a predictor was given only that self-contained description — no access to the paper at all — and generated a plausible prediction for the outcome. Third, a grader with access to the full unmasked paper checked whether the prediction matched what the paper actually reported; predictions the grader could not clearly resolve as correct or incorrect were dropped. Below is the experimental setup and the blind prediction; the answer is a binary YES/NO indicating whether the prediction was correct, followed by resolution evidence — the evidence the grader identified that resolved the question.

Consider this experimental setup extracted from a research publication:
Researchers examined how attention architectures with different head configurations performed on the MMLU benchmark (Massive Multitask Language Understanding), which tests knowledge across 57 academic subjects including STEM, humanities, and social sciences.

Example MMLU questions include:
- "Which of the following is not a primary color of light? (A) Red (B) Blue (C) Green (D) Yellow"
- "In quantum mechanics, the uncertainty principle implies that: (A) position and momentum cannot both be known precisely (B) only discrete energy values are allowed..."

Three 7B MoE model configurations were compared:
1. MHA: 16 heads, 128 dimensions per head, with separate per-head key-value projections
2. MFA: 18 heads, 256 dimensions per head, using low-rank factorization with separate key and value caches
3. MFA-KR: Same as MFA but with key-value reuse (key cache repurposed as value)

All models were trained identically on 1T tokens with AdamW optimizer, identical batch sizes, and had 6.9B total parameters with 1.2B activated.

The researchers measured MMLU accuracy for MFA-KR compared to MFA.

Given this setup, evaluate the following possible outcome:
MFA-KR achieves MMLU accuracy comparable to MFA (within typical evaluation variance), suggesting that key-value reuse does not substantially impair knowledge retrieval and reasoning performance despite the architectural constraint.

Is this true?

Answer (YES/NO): NO